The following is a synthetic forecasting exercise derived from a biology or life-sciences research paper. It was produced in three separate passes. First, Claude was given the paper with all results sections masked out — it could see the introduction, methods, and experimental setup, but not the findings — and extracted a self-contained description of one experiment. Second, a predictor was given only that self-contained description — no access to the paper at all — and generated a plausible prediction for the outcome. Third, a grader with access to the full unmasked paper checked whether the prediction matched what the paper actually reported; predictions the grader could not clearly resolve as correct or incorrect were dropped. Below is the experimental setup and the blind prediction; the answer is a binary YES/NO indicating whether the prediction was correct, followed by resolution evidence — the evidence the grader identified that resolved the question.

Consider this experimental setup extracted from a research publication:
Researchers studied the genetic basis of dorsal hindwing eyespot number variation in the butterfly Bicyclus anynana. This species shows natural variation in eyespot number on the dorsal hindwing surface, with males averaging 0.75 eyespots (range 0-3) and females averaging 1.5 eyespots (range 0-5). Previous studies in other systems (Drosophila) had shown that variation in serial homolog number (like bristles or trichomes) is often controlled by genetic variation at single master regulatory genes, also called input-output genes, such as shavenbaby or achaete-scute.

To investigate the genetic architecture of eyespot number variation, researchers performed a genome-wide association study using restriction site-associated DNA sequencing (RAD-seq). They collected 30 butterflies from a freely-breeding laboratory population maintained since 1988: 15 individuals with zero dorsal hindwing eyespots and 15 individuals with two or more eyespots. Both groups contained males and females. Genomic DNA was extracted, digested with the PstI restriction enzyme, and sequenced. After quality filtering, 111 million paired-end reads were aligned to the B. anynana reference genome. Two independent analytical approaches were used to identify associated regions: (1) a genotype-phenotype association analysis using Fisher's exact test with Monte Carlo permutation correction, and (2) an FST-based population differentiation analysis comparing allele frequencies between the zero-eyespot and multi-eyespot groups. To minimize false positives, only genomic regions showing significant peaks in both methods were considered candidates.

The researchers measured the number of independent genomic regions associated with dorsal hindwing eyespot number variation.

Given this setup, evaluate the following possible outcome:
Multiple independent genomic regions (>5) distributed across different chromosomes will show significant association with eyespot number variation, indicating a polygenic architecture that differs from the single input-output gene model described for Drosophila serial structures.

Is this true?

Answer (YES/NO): YES